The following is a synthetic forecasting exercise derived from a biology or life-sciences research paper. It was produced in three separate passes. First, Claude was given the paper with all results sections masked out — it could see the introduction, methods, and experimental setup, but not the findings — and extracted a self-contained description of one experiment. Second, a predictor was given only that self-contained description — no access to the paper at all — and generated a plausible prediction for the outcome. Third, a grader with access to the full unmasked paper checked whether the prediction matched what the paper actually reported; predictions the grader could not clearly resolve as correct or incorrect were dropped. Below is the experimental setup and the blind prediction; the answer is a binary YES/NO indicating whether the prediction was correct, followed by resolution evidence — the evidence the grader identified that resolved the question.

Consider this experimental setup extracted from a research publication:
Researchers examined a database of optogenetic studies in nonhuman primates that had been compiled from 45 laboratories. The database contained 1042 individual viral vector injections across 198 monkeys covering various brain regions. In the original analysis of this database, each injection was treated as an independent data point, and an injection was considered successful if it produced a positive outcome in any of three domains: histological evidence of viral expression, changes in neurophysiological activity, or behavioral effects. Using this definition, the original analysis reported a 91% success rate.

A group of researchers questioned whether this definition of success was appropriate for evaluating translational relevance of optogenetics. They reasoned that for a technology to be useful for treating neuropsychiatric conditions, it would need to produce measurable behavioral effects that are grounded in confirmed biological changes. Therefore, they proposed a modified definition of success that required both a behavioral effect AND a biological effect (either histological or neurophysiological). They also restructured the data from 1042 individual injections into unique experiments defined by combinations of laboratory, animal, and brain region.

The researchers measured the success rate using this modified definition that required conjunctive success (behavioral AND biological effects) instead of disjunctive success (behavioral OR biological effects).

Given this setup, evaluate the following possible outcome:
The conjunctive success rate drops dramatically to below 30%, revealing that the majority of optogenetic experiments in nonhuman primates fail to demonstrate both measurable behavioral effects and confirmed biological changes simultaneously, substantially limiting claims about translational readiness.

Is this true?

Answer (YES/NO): NO